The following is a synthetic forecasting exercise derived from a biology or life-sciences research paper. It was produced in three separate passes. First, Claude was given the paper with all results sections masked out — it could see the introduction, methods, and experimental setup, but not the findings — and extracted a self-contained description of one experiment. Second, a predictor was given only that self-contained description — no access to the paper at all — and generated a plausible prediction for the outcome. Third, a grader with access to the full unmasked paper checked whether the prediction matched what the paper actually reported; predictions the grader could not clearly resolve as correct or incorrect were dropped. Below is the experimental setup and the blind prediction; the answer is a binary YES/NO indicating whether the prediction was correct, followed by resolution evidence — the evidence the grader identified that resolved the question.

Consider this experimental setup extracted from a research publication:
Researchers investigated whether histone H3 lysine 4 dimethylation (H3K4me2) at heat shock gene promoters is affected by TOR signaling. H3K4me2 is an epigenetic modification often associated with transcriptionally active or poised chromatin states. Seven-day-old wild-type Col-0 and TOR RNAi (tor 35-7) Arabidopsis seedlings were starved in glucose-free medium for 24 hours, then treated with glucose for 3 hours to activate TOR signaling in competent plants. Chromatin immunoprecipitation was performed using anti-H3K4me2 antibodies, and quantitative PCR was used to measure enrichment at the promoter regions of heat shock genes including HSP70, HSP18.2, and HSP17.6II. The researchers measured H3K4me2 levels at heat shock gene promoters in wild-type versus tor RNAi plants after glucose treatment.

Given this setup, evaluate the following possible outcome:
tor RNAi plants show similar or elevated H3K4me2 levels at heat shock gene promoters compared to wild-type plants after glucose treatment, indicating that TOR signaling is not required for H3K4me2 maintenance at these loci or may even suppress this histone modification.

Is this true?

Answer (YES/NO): NO